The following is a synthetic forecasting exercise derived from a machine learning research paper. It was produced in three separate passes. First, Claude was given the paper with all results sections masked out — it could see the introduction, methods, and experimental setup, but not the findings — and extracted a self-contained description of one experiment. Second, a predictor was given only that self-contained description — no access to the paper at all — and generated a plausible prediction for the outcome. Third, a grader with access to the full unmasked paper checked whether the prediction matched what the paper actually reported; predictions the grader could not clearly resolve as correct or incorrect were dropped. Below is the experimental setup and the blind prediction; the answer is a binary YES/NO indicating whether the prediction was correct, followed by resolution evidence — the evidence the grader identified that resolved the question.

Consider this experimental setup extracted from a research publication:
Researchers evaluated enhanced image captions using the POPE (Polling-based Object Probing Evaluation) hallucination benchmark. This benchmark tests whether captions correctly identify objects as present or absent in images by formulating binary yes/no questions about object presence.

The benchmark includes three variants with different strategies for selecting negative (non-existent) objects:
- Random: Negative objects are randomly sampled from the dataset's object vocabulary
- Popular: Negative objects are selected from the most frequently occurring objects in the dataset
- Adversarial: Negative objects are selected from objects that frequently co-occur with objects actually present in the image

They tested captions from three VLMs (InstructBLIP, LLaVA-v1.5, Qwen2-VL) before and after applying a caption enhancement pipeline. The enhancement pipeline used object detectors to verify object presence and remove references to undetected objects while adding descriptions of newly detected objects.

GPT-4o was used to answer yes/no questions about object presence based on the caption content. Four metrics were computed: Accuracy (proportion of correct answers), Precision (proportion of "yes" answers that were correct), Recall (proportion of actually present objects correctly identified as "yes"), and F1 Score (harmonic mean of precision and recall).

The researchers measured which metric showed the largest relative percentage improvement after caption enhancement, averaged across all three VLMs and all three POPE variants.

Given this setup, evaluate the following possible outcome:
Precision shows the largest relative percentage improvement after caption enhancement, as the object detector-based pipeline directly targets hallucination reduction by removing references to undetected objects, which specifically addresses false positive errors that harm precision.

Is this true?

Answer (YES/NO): NO